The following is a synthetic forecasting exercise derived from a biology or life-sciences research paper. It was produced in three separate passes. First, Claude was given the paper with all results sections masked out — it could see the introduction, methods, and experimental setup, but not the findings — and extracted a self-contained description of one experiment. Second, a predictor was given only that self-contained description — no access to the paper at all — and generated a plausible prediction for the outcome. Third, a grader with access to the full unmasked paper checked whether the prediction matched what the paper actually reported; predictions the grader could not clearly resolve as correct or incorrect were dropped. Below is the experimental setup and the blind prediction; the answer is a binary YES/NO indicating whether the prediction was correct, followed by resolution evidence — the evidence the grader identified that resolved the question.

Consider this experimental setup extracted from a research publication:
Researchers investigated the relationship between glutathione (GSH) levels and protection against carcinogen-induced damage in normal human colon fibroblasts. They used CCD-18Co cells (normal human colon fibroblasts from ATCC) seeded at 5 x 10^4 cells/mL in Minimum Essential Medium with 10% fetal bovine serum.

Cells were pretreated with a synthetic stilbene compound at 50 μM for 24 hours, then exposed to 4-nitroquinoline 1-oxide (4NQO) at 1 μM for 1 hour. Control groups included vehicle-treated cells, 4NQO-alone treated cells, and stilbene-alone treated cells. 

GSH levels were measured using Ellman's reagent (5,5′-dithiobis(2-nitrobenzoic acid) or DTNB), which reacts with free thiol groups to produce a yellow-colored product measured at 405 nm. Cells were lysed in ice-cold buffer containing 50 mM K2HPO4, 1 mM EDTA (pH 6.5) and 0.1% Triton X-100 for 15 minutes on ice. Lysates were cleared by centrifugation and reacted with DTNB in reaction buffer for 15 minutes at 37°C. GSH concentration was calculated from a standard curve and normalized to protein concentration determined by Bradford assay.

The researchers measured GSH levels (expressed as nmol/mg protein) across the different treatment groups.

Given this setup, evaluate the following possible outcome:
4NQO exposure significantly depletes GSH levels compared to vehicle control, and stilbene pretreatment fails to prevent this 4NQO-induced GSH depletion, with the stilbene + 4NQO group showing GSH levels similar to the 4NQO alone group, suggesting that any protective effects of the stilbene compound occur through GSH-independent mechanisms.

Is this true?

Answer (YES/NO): NO